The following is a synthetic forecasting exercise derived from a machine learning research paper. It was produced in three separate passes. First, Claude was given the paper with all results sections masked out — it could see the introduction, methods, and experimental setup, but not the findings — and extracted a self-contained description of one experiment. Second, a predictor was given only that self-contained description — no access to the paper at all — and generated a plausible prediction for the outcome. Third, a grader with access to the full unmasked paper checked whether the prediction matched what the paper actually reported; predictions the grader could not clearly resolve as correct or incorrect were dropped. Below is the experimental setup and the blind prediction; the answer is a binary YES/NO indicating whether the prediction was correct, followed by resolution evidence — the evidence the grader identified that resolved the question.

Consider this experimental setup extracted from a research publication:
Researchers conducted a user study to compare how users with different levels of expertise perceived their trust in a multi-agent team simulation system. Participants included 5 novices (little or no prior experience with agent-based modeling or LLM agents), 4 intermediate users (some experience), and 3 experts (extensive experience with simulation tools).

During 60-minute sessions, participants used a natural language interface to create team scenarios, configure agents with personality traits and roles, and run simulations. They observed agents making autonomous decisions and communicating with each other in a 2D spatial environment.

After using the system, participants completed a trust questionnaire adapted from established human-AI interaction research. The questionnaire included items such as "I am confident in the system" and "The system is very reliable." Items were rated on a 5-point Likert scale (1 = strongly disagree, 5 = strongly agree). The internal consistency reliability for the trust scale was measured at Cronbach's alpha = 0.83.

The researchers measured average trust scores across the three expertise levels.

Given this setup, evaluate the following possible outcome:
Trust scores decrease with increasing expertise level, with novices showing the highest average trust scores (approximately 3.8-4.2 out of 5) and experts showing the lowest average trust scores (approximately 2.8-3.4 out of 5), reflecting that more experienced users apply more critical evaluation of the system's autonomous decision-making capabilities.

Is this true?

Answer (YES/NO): NO